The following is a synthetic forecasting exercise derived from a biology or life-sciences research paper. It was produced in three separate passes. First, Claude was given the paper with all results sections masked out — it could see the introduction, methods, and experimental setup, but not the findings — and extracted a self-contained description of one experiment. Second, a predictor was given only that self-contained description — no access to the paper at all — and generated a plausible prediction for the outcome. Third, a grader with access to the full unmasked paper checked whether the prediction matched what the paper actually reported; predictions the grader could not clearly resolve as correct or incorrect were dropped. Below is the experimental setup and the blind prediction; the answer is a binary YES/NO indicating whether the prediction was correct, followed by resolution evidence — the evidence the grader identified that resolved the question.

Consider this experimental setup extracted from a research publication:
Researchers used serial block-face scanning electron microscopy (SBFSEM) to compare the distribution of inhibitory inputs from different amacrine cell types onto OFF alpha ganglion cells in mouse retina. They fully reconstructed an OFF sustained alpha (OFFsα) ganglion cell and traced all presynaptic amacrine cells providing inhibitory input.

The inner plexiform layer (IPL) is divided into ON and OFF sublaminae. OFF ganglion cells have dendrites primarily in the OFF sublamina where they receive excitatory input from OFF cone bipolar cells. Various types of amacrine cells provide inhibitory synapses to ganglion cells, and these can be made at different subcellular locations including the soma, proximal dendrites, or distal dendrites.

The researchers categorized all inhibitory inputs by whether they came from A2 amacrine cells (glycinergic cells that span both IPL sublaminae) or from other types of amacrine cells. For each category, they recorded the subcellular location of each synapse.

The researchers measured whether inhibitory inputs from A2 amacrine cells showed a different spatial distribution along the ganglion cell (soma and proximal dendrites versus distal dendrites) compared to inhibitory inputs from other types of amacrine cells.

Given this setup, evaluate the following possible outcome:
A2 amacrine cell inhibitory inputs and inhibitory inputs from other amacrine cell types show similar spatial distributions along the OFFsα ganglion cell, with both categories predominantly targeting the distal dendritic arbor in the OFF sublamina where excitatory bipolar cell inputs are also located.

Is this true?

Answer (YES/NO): NO